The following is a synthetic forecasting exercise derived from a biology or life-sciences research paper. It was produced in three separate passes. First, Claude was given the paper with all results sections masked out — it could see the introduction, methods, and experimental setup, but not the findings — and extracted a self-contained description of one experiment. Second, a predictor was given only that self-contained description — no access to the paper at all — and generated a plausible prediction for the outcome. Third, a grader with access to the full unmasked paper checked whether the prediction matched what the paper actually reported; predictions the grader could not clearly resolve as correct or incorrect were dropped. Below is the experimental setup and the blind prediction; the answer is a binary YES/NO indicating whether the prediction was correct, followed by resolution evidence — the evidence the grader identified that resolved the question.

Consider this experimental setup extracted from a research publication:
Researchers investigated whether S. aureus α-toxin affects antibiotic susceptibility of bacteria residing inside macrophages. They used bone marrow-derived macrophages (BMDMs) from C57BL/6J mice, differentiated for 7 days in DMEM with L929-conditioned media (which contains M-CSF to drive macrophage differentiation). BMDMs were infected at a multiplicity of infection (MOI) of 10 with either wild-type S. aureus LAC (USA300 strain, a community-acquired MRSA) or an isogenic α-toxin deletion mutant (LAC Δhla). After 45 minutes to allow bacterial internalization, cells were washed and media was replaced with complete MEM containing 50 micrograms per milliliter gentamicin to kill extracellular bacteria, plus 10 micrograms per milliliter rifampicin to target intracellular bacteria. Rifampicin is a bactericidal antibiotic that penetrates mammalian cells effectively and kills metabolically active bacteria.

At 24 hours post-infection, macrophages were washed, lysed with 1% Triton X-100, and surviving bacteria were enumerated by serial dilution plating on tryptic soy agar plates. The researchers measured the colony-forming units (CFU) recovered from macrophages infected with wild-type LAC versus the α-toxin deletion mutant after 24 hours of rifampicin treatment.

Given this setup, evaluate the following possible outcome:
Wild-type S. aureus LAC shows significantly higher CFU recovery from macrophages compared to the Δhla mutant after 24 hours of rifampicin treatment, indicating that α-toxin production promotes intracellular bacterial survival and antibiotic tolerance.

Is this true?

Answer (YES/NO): YES